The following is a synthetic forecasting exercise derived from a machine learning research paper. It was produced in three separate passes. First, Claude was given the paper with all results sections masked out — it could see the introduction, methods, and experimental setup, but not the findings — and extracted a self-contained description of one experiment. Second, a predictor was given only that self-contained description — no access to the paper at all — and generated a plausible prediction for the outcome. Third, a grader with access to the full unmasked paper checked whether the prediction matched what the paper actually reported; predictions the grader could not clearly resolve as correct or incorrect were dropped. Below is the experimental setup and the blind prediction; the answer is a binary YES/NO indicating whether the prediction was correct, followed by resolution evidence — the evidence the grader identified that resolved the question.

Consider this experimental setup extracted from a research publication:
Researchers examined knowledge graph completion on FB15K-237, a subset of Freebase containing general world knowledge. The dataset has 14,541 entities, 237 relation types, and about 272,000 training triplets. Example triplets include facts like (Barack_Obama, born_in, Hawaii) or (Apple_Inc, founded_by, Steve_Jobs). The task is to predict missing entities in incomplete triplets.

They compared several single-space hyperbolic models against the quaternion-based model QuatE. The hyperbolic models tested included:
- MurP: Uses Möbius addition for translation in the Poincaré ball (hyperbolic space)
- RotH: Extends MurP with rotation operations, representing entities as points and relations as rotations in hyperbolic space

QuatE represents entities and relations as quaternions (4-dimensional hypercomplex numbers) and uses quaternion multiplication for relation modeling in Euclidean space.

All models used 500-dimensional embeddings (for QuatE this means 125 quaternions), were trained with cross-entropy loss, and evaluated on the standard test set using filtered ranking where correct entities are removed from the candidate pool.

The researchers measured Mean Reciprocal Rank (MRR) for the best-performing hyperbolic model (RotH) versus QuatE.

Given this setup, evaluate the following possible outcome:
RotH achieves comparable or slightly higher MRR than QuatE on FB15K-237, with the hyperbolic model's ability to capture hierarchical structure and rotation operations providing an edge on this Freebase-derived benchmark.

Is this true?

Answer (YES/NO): NO